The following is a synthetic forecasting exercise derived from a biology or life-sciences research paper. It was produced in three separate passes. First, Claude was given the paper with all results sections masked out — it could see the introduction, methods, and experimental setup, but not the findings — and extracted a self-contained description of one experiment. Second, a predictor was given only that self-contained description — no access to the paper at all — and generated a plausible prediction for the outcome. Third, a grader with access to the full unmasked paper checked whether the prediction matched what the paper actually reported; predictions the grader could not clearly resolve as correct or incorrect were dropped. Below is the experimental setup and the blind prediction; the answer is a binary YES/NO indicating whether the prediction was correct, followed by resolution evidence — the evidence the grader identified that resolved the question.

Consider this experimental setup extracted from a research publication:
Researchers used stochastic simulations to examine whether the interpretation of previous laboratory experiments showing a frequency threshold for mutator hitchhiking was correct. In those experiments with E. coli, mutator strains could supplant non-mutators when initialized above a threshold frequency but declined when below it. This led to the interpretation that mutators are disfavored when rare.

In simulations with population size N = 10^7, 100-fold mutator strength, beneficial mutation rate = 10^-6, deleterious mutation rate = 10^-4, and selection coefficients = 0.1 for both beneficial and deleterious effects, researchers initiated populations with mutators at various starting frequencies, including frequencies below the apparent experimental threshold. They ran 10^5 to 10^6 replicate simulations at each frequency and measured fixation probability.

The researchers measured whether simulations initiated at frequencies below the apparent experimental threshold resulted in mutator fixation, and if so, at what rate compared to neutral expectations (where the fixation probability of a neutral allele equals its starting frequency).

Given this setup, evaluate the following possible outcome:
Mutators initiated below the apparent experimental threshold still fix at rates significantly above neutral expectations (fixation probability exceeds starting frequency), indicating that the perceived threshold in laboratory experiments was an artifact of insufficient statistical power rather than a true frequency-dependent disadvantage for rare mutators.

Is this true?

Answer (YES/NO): YES